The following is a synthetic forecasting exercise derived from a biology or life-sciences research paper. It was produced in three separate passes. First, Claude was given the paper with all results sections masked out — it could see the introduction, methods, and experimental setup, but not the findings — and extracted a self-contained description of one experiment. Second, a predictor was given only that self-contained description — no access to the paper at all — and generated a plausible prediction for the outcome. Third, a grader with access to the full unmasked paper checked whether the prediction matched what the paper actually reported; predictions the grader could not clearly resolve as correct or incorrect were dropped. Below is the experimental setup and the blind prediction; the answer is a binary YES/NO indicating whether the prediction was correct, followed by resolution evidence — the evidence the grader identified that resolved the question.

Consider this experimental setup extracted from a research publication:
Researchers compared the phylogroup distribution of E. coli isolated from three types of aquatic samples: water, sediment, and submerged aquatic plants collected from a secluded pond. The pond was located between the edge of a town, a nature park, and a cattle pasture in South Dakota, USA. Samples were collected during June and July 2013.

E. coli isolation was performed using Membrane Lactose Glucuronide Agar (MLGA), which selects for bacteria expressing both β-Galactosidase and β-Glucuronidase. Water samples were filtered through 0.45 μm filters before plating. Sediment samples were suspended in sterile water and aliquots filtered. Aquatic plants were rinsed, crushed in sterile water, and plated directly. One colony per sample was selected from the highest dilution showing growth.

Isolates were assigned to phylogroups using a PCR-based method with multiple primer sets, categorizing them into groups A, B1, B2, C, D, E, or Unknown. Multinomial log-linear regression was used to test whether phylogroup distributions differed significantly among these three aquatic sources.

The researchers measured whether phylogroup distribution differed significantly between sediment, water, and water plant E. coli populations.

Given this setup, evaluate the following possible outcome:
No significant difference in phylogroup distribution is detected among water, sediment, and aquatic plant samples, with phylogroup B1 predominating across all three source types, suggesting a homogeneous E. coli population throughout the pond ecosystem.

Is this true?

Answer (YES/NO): NO